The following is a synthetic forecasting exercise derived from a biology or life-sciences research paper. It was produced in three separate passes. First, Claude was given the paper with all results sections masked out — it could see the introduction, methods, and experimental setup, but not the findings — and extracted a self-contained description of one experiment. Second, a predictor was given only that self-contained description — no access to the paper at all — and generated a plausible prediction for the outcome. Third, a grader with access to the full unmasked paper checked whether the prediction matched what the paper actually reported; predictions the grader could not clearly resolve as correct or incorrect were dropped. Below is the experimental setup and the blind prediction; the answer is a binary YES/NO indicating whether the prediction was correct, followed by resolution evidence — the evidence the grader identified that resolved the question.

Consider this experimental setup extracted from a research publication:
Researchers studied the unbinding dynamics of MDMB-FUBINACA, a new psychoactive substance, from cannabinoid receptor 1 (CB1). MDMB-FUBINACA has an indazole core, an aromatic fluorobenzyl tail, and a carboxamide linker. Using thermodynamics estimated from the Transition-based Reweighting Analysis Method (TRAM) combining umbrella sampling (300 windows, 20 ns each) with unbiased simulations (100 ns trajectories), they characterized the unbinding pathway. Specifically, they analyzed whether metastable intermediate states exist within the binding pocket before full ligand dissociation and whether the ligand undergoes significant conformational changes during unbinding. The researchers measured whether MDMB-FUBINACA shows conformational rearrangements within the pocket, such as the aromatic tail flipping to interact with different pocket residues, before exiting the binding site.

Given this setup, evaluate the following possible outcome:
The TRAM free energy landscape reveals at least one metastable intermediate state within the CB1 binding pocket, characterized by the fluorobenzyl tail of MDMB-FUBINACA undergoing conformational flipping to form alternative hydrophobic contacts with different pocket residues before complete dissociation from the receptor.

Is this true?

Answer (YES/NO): YES